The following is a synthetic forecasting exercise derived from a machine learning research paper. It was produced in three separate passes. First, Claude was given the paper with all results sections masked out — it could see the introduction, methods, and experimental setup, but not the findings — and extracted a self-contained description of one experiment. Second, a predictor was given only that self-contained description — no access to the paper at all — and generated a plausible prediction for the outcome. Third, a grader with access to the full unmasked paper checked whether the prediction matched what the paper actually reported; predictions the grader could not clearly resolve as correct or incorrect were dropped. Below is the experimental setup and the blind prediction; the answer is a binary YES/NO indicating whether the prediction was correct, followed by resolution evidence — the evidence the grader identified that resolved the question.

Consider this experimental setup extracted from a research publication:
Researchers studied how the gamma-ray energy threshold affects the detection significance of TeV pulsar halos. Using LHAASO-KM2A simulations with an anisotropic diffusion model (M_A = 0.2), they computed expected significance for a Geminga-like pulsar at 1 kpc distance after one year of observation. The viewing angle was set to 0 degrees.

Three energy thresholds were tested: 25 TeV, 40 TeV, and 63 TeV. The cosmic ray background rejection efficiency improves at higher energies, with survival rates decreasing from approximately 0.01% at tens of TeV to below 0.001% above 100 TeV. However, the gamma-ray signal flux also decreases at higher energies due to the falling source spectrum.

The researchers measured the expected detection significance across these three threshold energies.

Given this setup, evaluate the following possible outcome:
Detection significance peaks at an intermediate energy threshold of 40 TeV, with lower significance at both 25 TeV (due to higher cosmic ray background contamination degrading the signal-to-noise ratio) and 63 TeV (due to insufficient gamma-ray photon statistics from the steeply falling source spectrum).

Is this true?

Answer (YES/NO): NO